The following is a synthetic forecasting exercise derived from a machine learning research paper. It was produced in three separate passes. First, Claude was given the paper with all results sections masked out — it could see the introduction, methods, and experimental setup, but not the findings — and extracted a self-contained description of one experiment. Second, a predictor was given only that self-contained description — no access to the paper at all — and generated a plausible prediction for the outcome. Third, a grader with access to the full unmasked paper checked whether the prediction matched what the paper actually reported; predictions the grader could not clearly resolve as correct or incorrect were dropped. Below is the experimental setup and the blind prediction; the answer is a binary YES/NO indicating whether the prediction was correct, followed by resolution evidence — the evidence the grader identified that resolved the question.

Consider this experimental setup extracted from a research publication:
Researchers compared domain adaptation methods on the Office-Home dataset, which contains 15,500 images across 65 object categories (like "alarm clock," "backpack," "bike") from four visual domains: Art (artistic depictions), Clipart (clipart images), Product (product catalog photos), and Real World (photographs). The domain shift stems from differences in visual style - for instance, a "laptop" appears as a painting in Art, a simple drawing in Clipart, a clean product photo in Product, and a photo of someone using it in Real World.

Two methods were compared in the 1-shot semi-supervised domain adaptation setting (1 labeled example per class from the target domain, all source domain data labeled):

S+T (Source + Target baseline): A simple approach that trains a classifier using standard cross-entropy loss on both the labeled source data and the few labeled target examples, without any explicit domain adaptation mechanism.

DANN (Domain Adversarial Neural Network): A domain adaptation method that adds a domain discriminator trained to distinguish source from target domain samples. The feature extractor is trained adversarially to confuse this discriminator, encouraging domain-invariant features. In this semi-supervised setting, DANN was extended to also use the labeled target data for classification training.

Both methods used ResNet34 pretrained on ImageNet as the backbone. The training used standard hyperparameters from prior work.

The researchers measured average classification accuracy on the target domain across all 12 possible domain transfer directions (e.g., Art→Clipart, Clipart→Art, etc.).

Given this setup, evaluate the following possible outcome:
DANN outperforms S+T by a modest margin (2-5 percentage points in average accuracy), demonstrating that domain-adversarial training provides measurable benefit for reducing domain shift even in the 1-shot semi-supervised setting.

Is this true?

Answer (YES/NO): NO